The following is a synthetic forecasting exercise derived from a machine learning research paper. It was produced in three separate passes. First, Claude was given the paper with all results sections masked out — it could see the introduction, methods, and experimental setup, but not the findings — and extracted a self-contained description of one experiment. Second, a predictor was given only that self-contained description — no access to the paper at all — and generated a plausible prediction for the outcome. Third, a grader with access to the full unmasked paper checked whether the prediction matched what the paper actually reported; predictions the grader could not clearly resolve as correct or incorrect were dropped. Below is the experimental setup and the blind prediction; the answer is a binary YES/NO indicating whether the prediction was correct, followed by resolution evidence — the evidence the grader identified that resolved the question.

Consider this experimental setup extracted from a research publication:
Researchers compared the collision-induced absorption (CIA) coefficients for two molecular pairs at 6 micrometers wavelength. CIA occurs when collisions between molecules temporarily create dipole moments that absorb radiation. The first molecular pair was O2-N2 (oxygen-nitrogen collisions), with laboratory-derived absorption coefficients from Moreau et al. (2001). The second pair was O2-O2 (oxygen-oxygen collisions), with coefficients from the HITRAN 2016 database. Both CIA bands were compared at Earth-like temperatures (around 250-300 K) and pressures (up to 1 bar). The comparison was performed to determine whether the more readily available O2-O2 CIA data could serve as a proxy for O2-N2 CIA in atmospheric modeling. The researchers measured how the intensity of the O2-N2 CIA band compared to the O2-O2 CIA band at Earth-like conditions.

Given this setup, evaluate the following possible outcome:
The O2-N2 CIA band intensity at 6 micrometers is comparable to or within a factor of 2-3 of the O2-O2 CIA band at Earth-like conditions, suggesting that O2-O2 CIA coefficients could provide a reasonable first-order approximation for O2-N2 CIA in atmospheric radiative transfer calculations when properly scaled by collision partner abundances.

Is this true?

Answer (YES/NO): YES